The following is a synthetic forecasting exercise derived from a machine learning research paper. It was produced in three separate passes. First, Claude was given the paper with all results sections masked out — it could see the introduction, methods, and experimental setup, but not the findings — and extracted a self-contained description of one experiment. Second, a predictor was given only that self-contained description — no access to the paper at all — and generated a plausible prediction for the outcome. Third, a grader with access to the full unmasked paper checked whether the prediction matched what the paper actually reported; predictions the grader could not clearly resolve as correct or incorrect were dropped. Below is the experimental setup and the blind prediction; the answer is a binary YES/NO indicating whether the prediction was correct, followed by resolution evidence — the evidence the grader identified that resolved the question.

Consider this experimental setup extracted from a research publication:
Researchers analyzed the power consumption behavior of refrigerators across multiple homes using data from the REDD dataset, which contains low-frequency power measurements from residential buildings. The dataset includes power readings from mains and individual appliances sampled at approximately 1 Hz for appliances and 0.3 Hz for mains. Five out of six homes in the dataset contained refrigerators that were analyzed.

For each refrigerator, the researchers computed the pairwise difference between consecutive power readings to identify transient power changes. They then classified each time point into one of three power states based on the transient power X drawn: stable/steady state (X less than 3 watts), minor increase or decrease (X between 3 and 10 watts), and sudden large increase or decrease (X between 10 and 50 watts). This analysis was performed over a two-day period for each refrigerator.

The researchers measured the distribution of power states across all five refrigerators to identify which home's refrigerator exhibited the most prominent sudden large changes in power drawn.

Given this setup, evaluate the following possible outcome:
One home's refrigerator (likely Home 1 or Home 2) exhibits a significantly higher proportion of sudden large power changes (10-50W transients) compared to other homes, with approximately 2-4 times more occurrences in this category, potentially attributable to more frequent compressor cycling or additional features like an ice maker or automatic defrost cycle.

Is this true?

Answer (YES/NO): NO